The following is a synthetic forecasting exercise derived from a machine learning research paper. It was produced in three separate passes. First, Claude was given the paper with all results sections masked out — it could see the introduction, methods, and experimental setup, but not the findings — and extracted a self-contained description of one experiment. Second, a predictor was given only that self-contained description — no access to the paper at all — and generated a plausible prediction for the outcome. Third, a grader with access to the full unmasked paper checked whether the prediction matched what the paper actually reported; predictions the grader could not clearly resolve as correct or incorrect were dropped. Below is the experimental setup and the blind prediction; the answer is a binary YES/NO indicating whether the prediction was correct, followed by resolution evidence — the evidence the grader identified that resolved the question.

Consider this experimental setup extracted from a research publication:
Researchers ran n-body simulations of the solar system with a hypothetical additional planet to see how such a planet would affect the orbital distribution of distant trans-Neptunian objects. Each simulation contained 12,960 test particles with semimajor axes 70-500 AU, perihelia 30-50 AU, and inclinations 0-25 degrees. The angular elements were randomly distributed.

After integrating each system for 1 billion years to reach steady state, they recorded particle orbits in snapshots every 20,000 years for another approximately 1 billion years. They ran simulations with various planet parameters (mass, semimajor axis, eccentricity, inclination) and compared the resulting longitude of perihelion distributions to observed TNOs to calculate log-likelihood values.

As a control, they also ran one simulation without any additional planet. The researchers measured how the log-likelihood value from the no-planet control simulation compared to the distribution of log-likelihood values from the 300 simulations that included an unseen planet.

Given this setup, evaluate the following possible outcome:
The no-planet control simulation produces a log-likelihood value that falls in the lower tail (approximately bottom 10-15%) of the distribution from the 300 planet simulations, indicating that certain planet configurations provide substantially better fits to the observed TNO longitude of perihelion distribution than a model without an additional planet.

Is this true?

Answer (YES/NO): YES